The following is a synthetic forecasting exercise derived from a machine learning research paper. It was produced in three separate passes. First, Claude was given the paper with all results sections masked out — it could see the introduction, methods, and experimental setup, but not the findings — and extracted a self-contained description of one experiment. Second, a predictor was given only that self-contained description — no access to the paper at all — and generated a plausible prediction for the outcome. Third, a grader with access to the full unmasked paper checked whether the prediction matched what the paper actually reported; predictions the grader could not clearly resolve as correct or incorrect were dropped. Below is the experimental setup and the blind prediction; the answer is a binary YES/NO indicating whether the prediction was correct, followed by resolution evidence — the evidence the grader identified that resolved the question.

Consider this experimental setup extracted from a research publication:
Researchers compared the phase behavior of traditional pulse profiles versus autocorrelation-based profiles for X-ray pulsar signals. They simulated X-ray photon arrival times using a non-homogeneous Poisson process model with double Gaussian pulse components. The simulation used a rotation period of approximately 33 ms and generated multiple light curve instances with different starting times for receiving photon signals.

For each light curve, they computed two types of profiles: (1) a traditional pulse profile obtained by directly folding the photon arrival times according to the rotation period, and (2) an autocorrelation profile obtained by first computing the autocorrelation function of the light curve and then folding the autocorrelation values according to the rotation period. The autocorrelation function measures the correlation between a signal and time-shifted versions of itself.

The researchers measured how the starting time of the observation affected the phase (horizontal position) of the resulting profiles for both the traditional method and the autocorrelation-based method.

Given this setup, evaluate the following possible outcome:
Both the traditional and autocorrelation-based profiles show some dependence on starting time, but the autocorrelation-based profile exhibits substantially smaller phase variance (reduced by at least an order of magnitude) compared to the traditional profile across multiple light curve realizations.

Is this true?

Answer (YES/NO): NO